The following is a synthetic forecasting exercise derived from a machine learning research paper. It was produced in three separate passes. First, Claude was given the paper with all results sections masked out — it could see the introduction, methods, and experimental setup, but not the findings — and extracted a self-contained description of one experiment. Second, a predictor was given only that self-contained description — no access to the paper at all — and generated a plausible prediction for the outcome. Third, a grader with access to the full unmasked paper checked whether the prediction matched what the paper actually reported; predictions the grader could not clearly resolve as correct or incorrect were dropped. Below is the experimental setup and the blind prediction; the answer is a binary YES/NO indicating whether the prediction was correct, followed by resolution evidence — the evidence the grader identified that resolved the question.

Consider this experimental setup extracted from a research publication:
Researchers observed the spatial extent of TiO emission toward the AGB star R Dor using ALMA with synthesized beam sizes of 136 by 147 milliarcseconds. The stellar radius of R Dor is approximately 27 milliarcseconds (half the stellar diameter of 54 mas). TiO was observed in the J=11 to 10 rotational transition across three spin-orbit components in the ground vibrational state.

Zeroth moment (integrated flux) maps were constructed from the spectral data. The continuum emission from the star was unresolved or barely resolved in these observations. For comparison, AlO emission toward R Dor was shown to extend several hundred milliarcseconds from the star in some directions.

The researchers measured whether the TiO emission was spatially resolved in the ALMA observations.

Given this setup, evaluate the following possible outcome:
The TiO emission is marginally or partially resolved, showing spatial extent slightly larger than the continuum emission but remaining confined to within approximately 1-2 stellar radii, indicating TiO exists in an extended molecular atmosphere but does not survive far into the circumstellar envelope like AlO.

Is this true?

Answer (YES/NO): NO